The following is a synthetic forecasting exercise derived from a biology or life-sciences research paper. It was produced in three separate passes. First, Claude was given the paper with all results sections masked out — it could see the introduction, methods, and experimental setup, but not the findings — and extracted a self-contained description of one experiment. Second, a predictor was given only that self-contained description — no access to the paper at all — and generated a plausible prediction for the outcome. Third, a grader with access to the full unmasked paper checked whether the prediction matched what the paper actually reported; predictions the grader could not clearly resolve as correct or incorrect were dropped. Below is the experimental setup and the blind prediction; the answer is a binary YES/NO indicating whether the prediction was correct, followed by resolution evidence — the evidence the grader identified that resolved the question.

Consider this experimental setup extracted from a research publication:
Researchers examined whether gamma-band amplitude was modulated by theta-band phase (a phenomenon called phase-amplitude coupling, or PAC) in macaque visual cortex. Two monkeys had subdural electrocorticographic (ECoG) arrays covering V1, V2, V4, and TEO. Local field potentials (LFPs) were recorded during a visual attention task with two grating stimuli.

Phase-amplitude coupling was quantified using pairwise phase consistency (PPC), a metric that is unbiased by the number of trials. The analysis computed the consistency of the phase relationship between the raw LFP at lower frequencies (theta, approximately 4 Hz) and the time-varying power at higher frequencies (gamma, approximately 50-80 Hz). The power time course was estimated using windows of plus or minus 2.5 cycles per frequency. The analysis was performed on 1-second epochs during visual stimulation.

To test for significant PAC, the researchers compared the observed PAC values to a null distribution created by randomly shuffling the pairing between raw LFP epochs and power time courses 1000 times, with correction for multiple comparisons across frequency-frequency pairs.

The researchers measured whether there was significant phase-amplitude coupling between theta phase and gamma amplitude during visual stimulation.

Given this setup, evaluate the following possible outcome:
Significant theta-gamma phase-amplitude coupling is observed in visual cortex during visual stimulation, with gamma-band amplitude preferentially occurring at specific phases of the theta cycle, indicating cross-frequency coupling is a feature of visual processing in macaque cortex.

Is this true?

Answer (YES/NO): YES